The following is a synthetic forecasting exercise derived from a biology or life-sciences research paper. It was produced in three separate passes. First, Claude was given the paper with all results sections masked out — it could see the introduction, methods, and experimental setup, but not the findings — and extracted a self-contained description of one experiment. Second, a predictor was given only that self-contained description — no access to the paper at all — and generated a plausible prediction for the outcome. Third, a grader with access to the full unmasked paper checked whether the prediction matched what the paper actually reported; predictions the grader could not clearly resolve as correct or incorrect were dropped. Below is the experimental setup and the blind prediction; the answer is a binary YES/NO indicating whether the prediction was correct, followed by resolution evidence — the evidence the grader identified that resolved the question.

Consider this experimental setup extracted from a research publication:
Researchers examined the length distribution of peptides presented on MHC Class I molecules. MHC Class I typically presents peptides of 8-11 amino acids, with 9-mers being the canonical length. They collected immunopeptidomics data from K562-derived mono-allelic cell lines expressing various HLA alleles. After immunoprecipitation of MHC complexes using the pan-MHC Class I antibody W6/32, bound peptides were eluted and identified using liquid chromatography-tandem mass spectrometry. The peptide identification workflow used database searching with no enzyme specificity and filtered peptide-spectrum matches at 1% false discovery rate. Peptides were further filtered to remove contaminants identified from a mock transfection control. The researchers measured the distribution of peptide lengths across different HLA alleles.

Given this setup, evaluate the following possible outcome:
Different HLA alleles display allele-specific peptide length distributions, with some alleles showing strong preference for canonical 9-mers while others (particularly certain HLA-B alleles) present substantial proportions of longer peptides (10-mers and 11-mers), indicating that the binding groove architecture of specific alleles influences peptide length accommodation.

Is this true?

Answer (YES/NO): NO